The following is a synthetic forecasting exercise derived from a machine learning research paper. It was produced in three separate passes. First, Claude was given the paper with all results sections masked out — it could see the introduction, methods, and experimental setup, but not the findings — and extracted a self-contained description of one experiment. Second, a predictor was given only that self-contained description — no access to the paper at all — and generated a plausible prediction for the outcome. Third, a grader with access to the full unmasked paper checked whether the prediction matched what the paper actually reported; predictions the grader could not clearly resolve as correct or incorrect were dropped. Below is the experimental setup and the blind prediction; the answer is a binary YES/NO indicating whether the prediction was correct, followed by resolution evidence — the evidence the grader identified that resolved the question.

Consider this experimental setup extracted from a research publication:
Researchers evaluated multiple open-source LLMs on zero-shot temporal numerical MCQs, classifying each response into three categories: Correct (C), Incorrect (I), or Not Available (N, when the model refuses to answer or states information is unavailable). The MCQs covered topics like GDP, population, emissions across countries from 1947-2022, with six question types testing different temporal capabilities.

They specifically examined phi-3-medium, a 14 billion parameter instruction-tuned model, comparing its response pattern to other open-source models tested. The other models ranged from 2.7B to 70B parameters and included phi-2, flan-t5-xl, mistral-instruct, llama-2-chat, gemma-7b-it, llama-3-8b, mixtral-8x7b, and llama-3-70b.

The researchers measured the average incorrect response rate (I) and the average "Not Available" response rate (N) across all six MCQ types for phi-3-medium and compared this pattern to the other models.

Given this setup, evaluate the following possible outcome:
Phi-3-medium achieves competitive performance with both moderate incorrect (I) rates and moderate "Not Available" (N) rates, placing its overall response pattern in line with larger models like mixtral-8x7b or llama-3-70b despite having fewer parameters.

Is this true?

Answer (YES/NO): NO